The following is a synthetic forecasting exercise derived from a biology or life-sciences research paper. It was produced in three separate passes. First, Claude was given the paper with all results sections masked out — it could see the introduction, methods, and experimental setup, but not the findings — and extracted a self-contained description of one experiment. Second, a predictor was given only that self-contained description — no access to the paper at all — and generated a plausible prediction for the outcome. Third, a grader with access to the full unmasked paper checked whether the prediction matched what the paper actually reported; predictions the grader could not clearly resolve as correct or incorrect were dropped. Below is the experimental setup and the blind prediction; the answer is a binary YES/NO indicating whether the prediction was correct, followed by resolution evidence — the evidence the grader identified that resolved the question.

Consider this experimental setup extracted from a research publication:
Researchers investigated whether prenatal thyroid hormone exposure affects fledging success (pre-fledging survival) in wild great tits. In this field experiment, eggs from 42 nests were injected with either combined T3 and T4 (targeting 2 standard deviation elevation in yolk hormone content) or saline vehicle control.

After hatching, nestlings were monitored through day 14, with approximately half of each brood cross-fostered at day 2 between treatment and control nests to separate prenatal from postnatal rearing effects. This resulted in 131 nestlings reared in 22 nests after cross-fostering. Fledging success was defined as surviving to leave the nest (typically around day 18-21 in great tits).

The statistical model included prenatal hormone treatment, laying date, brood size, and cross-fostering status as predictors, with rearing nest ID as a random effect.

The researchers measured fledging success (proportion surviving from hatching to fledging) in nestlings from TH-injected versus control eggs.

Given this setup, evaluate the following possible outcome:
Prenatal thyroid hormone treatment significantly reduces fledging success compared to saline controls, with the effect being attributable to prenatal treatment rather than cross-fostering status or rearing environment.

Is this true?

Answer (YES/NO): NO